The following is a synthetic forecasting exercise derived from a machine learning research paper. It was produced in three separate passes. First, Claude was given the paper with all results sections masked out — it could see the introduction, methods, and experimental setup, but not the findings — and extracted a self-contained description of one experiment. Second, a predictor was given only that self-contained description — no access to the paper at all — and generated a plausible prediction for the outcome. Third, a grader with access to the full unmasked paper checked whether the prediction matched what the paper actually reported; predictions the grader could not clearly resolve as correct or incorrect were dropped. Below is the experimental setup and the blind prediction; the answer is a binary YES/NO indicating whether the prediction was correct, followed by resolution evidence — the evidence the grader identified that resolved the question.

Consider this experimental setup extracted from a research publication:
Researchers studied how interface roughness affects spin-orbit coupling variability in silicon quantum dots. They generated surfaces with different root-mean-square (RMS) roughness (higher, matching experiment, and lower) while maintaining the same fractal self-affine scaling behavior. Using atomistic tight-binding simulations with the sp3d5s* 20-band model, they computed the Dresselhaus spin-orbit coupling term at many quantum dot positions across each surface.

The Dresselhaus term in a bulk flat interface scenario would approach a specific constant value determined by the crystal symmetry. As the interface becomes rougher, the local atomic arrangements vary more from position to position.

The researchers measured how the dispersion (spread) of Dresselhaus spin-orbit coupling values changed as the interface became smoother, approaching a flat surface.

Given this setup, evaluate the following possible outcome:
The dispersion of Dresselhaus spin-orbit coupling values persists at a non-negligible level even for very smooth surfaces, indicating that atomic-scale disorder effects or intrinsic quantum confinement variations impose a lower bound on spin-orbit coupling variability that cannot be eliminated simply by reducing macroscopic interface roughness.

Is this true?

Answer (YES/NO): NO